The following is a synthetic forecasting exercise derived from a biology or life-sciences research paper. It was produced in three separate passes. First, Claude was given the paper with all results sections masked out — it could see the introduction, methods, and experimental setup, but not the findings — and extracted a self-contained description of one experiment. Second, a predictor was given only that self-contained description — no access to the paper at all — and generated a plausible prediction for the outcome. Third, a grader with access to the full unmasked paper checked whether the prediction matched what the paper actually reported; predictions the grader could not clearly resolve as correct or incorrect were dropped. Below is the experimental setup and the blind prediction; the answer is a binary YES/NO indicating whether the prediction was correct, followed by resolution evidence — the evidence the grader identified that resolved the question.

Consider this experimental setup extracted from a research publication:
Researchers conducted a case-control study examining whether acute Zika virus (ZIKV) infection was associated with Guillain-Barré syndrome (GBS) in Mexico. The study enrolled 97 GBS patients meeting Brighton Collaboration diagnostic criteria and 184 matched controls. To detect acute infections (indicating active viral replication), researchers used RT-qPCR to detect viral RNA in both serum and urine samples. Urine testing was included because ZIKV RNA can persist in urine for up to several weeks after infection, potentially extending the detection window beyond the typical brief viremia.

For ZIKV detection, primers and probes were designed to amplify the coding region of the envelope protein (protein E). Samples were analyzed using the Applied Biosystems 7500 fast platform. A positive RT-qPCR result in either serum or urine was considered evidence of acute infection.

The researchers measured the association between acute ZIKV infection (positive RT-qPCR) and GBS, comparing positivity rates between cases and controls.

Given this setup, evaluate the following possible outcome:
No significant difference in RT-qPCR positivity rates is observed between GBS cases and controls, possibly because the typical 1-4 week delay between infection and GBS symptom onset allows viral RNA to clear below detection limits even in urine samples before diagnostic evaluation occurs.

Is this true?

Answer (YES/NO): NO